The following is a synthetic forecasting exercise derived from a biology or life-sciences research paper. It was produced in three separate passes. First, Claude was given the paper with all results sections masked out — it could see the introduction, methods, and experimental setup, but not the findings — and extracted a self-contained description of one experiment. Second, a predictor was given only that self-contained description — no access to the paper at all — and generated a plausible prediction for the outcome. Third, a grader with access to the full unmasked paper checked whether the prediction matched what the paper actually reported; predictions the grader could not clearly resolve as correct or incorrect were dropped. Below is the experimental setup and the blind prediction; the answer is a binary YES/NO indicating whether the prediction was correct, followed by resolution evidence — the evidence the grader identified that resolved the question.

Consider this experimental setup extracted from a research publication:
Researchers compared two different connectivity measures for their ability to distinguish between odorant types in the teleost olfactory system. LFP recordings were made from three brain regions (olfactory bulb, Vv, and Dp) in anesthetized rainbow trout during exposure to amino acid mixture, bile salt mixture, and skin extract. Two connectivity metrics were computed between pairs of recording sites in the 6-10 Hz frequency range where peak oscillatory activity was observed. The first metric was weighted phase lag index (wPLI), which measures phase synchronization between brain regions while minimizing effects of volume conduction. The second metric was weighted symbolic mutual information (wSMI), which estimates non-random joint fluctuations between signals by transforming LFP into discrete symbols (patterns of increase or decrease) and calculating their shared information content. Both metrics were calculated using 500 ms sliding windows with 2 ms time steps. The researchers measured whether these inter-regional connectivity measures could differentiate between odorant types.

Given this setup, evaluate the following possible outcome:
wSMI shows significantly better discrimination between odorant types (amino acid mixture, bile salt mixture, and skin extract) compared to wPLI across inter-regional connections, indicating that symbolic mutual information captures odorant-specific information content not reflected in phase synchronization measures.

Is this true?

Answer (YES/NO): YES